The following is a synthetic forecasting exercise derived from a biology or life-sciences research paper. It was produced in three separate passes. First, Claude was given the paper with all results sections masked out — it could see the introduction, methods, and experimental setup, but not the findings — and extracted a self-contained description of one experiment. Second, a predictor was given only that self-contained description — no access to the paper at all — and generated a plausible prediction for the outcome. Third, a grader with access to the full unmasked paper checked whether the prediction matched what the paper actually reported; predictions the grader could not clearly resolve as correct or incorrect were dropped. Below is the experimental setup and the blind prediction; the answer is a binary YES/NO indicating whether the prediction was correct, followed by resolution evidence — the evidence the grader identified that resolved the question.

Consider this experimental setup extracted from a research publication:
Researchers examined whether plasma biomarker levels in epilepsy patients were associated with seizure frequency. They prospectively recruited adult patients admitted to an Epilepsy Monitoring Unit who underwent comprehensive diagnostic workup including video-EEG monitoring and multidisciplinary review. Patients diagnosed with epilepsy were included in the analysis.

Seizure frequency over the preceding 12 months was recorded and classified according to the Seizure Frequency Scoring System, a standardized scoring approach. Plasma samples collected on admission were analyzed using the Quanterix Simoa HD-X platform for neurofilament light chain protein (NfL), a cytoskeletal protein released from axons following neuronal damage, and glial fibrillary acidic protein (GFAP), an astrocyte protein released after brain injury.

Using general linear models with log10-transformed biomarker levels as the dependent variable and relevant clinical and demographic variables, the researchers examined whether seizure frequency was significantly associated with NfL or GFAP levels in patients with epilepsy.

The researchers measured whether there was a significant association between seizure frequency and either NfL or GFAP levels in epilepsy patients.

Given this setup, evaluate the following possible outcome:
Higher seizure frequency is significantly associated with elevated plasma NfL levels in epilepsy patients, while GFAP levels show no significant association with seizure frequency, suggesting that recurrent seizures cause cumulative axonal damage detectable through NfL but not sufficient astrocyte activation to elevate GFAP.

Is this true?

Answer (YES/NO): NO